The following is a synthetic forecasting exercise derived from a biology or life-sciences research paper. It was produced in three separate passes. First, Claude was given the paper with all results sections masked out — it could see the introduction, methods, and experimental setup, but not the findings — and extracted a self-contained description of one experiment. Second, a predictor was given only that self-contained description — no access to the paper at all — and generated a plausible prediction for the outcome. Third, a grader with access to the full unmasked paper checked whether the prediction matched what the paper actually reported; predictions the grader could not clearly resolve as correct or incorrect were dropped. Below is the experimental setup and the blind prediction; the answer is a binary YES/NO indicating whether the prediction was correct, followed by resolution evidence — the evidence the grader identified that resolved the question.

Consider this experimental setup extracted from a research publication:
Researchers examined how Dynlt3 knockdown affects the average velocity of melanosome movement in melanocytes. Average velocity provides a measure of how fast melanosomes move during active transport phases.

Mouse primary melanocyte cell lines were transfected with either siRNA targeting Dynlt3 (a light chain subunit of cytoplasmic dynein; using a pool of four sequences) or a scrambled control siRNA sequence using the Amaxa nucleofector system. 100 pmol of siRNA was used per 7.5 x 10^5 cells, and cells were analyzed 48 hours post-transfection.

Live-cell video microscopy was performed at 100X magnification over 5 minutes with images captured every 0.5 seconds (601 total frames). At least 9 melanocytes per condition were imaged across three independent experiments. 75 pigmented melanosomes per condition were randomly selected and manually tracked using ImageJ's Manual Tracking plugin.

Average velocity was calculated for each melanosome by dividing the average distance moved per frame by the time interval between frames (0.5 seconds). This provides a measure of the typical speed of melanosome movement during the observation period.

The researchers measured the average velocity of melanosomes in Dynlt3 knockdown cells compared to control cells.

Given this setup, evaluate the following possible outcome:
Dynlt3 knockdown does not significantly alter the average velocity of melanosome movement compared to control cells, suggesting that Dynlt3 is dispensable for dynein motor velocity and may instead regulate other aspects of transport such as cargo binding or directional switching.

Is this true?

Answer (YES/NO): NO